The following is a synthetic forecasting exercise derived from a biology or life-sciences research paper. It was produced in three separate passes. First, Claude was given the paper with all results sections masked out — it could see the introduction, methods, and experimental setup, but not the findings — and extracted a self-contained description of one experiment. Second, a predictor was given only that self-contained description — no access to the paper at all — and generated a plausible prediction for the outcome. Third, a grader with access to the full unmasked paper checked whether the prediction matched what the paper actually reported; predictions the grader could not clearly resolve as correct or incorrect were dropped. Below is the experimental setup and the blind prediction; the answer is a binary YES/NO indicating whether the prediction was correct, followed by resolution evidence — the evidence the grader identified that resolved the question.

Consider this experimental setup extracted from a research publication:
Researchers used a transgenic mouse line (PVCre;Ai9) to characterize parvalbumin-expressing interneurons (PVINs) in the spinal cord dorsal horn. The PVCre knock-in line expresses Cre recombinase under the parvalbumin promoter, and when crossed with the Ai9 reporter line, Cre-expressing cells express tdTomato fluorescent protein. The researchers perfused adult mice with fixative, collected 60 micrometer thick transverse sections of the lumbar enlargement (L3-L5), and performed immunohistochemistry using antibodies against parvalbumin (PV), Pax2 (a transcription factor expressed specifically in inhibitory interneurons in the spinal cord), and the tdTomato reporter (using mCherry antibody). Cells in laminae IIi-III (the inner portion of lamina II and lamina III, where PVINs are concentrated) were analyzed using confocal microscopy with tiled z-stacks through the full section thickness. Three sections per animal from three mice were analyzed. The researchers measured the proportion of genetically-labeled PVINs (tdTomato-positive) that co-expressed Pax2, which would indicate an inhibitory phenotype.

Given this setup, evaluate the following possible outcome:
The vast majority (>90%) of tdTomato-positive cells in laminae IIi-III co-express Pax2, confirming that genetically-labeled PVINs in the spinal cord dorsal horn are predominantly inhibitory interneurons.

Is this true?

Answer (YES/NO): NO